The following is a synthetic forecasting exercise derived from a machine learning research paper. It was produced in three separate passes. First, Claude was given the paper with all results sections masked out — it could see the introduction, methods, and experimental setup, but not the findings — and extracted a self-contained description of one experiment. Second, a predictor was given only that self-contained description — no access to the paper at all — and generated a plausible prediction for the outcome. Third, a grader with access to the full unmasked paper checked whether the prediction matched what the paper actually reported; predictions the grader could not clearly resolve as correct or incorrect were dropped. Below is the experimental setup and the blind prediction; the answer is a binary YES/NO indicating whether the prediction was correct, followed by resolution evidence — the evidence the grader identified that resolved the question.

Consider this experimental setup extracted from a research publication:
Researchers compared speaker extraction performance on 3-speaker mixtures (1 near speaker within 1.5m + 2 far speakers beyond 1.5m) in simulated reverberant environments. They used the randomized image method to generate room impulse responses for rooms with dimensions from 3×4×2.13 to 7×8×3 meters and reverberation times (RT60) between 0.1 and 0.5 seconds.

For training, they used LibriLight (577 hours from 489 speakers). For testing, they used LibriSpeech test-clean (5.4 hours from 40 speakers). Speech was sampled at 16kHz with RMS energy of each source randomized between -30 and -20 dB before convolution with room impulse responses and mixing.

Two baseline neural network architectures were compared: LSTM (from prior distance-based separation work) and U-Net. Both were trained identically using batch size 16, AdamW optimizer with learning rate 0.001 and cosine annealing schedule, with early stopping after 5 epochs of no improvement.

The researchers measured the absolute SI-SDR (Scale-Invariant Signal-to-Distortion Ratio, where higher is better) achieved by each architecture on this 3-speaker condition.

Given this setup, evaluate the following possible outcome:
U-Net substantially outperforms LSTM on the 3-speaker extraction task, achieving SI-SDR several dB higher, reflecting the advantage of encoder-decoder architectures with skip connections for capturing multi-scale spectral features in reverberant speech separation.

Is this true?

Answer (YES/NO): NO